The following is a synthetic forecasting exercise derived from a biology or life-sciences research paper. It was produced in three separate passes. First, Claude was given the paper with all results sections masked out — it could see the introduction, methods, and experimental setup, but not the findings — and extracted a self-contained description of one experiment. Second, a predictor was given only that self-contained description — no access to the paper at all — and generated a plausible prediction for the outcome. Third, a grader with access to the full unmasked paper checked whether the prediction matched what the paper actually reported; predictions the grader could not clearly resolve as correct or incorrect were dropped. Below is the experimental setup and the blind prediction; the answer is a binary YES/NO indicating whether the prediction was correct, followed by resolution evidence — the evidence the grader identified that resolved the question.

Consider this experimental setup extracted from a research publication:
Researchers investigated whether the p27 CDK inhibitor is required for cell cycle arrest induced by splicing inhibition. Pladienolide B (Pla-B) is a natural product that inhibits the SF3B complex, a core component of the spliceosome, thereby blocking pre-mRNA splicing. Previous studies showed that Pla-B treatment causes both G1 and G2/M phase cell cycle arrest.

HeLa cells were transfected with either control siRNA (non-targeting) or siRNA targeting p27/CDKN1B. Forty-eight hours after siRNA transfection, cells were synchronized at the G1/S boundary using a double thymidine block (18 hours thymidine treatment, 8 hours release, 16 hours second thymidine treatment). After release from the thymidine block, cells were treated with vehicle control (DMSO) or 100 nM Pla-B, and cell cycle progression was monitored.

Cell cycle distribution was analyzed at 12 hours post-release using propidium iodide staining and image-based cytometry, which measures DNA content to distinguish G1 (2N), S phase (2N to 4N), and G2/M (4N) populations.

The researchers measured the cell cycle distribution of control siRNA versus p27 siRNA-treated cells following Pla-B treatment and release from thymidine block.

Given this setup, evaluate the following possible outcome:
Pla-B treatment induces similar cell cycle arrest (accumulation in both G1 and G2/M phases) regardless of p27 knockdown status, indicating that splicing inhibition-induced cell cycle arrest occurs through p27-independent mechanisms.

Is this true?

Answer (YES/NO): NO